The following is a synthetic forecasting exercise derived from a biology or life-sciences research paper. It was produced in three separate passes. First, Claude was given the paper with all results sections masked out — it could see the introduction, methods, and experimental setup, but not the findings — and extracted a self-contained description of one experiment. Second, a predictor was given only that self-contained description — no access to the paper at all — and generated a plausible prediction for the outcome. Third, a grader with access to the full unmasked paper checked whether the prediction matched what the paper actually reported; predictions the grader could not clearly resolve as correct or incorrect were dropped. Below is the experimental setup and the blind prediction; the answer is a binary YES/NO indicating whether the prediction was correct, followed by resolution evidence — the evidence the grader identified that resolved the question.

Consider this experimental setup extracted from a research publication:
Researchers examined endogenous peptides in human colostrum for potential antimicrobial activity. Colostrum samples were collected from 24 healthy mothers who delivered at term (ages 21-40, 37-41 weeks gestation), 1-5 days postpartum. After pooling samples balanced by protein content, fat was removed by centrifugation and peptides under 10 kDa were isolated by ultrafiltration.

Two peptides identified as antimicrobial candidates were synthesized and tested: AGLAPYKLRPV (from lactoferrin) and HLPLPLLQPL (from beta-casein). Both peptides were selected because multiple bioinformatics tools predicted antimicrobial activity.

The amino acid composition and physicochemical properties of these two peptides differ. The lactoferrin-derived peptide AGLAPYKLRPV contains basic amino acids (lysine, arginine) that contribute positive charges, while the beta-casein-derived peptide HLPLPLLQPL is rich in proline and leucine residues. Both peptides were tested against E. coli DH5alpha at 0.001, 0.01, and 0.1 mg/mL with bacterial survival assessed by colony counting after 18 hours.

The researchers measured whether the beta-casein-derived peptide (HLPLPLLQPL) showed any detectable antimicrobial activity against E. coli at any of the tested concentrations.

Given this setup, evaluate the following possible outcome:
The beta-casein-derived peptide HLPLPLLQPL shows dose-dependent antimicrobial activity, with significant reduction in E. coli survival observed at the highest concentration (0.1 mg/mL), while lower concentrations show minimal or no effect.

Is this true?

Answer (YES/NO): NO